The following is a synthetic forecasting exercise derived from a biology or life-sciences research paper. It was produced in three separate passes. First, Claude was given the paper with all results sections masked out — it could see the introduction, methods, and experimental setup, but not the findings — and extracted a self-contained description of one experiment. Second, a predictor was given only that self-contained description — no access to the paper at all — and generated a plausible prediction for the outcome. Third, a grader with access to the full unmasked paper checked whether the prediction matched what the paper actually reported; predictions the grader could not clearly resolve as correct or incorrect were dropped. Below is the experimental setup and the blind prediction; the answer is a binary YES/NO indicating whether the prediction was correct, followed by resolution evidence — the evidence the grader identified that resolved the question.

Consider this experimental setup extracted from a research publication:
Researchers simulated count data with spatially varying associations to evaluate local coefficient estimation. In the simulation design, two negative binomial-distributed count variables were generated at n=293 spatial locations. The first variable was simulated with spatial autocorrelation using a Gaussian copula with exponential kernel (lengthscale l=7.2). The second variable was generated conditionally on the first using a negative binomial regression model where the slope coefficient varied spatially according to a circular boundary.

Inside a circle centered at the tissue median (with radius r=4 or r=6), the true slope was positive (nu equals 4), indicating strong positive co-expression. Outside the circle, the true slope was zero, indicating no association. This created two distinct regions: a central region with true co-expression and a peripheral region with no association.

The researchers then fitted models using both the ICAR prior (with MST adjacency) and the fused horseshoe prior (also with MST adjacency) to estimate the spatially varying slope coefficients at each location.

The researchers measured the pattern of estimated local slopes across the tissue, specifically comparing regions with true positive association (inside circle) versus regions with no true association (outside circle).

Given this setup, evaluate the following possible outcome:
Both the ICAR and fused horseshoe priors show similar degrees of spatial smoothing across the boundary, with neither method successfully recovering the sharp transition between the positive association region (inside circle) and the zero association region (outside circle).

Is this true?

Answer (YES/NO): NO